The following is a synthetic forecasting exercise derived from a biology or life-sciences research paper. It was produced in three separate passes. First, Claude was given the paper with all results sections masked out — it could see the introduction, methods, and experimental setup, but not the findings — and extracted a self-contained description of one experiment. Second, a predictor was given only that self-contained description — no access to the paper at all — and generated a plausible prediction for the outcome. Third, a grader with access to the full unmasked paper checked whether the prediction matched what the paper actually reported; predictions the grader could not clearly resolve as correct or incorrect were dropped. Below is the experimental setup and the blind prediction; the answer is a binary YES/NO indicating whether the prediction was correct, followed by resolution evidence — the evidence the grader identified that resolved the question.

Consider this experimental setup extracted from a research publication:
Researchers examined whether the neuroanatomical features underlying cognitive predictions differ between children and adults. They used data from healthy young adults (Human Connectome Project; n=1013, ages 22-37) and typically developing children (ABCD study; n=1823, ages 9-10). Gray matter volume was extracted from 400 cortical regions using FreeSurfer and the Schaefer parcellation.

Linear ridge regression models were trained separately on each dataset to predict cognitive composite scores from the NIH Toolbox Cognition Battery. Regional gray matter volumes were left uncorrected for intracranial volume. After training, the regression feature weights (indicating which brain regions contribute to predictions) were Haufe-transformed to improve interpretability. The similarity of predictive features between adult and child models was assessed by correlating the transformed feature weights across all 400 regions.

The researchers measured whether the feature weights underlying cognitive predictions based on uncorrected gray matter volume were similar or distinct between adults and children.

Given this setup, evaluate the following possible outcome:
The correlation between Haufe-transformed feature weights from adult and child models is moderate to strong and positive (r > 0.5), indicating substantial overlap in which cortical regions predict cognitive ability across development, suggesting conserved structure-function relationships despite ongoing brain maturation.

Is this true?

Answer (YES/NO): NO